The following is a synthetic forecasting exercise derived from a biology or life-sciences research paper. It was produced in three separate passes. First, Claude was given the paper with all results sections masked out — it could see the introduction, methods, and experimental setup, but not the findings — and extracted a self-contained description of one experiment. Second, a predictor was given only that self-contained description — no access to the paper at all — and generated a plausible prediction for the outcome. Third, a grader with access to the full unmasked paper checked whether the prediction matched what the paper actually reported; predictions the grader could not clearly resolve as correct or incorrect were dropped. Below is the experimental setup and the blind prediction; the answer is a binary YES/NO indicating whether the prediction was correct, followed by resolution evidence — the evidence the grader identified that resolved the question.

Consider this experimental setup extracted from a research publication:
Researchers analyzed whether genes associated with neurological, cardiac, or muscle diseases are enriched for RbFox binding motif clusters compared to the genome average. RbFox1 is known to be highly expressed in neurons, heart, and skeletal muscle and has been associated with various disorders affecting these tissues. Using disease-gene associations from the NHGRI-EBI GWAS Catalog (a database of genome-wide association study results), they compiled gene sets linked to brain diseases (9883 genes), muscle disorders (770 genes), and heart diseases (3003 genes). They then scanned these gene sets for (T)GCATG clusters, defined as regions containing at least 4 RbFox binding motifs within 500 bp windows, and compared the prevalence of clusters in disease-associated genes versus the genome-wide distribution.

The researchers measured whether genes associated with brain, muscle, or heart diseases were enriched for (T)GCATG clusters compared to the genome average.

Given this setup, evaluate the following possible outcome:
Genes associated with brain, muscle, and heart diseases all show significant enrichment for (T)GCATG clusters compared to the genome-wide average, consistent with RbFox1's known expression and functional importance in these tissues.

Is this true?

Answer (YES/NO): NO